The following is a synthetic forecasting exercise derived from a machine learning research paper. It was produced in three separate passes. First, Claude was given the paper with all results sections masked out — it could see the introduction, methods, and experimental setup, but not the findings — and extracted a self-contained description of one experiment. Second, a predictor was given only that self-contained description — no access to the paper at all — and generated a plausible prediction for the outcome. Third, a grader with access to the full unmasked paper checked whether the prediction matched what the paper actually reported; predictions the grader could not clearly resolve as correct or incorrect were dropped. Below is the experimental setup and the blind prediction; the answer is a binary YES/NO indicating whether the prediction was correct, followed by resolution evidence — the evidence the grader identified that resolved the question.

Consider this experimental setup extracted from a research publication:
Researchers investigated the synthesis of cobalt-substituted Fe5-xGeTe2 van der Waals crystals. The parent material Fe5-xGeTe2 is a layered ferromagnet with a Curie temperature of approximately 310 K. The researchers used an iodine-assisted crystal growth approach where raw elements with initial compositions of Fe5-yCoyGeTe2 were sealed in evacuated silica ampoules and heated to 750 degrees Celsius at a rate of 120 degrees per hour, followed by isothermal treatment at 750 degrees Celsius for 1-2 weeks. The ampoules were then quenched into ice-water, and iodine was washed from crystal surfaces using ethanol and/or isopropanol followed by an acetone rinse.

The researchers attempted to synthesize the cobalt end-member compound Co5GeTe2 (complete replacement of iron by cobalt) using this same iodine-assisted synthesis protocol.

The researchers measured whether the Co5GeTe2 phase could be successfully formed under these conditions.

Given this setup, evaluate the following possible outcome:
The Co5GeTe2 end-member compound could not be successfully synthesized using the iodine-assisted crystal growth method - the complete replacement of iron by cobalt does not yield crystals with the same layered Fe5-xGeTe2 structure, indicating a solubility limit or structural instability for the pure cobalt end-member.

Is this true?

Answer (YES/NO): YES